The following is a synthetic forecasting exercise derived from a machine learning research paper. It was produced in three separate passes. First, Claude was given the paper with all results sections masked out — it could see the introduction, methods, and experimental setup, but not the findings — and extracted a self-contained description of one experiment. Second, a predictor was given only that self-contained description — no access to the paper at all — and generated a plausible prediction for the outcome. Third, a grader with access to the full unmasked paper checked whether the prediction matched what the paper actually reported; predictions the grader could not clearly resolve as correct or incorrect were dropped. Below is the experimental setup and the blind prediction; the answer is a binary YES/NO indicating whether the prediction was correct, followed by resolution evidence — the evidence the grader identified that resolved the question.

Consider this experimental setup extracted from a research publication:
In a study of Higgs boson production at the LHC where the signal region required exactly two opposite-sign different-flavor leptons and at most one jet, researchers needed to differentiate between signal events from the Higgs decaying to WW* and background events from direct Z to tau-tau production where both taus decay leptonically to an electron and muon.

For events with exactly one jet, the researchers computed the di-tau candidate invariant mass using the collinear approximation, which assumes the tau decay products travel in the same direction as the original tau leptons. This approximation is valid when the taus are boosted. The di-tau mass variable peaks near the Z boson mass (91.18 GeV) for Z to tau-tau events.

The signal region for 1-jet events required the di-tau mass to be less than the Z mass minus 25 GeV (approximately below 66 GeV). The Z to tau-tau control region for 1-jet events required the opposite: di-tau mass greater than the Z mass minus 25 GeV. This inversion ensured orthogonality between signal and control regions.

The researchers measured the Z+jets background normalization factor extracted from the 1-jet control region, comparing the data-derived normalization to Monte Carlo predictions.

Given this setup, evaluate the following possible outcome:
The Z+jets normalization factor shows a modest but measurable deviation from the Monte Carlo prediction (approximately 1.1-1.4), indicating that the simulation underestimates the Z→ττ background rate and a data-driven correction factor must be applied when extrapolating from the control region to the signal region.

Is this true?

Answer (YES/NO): NO